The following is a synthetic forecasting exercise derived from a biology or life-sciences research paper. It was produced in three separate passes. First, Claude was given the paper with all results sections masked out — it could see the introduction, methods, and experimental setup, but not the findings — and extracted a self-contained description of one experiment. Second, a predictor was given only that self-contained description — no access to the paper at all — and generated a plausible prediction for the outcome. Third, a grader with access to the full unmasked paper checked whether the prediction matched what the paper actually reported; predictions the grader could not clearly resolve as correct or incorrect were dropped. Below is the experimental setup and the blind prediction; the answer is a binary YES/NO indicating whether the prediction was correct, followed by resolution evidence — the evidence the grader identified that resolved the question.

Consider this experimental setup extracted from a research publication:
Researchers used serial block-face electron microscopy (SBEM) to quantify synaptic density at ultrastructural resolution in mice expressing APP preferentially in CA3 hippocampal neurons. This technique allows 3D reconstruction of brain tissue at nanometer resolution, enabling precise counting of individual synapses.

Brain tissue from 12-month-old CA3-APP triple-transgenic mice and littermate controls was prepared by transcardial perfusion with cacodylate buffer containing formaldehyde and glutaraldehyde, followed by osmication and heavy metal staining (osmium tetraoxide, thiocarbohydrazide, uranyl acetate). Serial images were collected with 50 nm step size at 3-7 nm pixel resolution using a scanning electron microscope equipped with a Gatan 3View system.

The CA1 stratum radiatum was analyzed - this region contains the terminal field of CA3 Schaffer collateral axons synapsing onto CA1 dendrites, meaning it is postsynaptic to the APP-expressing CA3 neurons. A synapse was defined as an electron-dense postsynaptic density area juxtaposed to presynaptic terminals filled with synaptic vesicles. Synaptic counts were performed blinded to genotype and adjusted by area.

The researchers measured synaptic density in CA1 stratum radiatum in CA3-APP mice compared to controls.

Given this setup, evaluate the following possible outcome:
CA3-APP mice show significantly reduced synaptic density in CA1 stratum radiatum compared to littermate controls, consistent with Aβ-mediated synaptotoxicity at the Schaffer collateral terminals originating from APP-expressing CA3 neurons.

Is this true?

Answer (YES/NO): YES